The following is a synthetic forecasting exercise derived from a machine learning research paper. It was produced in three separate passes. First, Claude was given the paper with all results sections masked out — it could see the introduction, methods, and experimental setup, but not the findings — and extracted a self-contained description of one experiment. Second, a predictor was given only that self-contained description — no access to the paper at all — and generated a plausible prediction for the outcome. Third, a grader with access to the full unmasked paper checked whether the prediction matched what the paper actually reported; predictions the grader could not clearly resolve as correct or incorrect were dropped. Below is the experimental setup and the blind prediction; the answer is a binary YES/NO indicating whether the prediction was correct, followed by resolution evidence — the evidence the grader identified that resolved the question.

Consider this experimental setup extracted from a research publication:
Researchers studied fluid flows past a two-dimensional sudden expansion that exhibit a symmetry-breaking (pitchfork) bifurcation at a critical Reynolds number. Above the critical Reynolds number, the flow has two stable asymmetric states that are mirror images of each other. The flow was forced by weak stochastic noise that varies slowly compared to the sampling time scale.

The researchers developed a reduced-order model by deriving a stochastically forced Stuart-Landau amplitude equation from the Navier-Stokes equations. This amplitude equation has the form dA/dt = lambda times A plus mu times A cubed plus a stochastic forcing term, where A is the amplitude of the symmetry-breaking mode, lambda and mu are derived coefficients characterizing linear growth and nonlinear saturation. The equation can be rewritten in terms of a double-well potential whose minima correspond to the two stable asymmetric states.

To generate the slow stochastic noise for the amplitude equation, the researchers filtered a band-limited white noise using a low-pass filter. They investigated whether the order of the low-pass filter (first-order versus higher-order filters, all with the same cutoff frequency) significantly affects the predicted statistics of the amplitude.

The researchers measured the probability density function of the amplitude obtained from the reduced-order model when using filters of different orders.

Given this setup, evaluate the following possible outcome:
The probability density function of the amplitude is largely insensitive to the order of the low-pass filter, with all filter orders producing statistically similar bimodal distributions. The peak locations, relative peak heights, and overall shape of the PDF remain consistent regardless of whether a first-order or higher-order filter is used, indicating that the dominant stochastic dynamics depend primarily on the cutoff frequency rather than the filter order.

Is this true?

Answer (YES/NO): YES